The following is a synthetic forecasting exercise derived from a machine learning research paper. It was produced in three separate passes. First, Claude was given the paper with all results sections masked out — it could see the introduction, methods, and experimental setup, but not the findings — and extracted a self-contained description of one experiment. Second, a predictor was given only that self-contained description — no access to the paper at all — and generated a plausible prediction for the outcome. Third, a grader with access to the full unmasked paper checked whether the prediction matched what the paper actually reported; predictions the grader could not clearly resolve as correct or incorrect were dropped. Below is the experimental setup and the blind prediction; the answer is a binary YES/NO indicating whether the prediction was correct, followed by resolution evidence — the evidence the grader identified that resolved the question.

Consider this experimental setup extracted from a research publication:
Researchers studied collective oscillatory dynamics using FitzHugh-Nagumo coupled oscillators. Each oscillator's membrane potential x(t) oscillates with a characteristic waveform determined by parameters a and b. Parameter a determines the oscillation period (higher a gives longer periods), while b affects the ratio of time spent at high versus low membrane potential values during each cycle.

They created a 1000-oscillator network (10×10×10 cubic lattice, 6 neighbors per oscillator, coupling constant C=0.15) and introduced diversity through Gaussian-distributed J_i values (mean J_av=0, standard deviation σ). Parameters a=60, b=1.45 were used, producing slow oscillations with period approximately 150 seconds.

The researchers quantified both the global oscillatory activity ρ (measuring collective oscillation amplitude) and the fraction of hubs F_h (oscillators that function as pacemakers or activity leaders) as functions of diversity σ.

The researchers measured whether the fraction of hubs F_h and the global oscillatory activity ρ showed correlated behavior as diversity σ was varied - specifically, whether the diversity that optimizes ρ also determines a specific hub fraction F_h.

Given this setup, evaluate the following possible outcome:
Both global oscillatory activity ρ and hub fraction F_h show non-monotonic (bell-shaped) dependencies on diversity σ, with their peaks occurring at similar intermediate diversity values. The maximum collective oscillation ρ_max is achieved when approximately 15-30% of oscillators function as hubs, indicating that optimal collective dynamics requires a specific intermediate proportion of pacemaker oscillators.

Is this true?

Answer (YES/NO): NO